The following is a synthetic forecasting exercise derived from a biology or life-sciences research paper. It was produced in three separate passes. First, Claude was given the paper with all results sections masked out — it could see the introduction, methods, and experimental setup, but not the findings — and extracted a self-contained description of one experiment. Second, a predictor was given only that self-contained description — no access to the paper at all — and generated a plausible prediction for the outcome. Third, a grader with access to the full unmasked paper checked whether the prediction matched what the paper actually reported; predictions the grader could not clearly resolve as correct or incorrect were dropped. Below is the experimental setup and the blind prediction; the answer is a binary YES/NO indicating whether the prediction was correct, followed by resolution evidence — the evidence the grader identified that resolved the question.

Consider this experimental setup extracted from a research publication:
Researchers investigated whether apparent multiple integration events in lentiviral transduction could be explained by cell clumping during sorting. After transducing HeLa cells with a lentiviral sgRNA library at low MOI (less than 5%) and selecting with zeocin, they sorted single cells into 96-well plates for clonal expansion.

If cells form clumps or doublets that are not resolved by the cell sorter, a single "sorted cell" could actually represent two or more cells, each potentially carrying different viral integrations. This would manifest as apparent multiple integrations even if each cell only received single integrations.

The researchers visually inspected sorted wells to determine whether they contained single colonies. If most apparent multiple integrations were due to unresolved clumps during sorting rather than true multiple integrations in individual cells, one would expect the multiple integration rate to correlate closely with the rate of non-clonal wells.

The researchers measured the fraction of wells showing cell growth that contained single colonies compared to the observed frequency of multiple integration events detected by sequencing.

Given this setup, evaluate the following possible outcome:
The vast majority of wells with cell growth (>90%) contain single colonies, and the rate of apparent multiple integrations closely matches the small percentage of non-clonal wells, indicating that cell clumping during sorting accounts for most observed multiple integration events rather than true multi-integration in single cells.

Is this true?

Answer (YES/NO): NO